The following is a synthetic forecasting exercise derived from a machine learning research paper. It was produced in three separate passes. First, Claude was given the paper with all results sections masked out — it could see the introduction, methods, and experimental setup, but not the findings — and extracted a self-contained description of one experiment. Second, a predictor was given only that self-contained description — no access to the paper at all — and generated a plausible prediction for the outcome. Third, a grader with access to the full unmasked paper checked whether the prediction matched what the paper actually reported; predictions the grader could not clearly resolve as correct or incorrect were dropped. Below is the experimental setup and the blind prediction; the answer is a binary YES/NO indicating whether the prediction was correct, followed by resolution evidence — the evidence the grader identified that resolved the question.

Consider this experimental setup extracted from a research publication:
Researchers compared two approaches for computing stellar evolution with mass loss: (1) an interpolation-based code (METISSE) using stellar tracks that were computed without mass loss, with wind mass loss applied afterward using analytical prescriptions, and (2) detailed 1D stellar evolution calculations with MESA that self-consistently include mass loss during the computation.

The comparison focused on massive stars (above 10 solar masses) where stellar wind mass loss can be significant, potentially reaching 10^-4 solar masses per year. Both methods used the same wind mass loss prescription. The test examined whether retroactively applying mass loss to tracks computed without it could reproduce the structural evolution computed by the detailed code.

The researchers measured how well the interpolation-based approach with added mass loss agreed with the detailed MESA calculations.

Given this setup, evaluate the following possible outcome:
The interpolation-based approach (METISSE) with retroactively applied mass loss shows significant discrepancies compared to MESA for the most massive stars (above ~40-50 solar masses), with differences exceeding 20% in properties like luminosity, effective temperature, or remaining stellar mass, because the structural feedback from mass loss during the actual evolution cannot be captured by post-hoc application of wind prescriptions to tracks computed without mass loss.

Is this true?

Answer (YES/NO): NO